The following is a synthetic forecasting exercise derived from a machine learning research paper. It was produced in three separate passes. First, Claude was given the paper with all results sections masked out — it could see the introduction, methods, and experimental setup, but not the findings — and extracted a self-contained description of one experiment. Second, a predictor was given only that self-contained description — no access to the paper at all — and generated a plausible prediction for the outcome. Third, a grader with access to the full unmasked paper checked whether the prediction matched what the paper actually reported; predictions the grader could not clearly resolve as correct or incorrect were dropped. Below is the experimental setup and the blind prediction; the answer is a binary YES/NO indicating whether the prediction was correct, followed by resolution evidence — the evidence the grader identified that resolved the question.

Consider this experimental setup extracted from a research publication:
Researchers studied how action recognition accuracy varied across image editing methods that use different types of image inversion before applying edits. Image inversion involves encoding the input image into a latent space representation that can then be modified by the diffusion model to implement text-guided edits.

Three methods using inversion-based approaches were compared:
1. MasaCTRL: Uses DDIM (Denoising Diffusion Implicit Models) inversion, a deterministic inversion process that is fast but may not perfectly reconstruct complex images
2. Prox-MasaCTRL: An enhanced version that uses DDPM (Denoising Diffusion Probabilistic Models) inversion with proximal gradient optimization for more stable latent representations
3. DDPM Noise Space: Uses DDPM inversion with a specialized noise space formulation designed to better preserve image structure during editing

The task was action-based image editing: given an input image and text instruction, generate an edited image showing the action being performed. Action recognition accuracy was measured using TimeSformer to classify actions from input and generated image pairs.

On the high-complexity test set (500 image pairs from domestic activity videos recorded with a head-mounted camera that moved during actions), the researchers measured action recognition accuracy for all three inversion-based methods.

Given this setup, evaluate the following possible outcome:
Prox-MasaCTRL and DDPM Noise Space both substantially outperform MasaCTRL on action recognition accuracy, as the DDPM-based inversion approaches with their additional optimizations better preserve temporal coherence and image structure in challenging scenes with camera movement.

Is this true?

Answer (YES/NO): NO